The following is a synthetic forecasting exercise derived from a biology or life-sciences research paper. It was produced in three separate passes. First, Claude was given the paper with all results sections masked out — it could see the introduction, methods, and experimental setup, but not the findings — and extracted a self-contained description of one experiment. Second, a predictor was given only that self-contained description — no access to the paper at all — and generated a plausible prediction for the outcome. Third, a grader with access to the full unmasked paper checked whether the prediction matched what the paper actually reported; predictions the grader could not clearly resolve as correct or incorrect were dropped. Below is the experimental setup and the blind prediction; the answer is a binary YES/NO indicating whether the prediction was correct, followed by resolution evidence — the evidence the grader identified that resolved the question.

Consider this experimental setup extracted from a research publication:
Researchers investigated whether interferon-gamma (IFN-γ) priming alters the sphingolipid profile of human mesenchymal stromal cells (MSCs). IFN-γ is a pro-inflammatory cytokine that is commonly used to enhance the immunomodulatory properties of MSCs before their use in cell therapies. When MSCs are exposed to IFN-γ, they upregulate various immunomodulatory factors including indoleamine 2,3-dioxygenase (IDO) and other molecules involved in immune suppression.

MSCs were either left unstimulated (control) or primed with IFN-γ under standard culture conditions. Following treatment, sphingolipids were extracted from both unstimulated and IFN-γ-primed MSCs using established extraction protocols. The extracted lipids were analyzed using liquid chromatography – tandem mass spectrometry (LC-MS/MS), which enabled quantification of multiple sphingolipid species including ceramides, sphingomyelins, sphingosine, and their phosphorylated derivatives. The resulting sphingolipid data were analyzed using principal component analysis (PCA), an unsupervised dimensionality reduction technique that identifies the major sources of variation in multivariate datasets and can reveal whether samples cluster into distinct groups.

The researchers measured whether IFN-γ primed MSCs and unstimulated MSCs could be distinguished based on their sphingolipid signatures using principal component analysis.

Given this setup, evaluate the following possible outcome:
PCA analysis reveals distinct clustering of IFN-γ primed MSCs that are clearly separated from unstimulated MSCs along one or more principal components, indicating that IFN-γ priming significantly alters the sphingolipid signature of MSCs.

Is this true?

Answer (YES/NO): YES